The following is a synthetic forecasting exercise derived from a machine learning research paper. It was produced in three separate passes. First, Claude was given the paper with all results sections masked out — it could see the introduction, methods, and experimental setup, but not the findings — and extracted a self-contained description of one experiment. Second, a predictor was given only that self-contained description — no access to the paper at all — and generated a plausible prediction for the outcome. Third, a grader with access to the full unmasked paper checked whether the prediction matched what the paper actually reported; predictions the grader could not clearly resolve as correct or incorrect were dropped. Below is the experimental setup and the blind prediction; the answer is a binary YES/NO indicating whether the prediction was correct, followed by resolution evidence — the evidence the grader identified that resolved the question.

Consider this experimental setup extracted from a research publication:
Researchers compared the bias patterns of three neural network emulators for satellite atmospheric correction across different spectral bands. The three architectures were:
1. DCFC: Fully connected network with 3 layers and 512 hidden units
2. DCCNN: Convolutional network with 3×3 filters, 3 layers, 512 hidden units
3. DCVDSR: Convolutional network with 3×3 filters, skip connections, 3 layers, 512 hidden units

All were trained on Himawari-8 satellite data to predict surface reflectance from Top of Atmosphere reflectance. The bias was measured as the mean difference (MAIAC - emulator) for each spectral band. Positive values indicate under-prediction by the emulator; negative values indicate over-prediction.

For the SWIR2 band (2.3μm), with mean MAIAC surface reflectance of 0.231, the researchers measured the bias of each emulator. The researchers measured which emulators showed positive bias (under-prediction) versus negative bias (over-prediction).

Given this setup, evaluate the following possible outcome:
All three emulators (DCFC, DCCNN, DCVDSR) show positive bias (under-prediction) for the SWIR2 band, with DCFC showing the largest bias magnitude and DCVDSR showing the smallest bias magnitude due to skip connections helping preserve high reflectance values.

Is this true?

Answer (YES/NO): NO